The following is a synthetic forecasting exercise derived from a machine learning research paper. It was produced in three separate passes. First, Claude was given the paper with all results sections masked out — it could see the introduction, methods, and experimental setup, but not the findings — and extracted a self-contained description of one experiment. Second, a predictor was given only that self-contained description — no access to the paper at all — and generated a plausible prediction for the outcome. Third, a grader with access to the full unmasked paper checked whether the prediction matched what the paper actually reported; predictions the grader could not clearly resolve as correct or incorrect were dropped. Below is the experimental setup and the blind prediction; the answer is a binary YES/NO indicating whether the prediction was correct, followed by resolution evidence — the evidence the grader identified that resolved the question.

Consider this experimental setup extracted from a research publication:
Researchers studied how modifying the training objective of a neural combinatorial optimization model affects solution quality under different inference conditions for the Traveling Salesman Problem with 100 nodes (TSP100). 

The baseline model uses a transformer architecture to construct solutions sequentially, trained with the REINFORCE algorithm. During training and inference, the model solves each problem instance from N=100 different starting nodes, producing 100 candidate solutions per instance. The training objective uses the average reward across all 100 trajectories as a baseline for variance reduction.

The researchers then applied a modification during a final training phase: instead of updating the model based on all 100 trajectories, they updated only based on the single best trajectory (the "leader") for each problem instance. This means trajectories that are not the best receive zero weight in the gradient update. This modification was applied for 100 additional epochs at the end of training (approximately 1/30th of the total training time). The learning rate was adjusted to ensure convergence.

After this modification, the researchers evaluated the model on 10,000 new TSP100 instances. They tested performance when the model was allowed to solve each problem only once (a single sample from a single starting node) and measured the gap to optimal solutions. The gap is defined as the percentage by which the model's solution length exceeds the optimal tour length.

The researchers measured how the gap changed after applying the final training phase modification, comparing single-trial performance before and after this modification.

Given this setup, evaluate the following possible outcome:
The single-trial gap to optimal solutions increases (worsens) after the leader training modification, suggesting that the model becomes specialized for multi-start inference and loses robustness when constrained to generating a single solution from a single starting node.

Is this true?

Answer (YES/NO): YES